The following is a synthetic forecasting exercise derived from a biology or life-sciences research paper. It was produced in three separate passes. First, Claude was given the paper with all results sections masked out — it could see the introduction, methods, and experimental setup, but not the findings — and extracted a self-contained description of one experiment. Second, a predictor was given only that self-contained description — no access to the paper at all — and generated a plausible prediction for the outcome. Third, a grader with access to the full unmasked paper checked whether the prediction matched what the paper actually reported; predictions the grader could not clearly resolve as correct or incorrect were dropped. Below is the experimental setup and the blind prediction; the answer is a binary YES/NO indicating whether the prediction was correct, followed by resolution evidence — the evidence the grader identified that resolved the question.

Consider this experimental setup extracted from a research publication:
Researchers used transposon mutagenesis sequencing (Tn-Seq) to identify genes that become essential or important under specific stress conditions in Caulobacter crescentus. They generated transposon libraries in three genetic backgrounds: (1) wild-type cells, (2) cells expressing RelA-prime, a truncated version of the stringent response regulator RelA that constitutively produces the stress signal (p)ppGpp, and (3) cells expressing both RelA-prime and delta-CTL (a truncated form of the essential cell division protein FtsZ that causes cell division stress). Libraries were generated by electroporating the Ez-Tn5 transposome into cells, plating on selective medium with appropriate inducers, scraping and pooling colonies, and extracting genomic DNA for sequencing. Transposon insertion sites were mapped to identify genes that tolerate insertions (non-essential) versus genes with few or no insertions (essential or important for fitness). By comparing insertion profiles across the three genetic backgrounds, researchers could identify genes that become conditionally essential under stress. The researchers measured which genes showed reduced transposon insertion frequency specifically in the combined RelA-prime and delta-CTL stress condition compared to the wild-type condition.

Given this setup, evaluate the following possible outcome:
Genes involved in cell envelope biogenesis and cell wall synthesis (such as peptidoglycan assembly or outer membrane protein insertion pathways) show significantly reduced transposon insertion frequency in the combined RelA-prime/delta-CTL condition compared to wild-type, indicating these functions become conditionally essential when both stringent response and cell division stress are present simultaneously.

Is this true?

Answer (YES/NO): NO